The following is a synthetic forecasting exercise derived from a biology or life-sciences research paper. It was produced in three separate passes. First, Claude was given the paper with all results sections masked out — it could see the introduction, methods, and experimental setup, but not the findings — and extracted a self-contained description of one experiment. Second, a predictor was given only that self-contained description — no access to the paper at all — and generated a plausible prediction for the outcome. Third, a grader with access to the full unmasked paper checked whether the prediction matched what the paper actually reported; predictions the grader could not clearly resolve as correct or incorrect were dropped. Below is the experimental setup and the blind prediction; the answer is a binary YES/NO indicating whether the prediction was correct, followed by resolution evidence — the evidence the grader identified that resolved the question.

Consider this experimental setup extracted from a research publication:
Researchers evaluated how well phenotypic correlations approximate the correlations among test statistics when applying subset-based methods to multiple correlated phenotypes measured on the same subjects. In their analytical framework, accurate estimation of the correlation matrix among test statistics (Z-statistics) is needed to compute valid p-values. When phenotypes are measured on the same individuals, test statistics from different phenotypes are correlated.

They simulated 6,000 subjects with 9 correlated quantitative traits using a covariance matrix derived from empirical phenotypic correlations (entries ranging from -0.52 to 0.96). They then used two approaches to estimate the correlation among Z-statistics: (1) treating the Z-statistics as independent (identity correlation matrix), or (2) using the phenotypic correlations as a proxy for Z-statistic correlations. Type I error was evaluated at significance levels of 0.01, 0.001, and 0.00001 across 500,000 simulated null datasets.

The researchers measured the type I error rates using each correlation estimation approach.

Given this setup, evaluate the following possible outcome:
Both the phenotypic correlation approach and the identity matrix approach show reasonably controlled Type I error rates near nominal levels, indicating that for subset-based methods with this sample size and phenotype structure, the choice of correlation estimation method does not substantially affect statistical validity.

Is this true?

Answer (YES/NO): NO